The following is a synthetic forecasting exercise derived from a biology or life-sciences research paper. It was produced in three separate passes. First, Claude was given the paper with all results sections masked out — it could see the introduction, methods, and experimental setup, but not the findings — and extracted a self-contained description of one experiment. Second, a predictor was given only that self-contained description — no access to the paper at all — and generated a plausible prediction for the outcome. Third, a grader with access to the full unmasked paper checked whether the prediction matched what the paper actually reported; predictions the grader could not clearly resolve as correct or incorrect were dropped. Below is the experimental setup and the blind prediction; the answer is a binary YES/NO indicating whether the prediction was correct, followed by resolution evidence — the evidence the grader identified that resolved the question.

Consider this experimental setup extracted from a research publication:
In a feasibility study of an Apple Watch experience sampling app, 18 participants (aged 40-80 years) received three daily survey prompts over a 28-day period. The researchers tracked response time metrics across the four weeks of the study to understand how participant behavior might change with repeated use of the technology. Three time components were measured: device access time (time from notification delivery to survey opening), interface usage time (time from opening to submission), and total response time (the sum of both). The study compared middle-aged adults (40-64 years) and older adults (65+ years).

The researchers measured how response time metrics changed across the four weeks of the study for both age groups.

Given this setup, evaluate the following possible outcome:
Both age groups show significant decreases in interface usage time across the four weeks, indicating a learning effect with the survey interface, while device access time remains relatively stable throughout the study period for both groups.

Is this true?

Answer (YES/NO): NO